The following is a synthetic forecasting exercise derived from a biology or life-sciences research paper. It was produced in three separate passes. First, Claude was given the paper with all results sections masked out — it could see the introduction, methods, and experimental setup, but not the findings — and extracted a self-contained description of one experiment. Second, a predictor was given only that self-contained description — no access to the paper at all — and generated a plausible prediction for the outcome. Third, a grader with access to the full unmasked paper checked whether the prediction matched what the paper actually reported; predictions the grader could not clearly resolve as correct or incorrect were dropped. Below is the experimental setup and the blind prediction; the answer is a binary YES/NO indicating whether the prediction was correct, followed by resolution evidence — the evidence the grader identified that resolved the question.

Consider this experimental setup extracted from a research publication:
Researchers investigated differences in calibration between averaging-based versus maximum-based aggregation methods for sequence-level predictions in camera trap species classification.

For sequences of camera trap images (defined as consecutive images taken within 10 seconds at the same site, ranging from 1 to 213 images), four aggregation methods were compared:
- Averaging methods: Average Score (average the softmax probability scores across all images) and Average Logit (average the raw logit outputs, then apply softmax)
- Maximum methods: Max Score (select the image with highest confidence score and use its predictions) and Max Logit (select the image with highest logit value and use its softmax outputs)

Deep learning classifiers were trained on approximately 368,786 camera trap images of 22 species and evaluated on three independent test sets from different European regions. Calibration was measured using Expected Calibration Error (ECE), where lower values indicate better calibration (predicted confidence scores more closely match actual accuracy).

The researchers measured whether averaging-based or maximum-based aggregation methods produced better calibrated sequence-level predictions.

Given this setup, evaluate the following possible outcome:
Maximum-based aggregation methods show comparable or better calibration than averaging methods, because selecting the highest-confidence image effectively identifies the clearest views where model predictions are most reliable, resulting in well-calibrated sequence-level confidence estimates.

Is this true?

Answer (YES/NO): NO